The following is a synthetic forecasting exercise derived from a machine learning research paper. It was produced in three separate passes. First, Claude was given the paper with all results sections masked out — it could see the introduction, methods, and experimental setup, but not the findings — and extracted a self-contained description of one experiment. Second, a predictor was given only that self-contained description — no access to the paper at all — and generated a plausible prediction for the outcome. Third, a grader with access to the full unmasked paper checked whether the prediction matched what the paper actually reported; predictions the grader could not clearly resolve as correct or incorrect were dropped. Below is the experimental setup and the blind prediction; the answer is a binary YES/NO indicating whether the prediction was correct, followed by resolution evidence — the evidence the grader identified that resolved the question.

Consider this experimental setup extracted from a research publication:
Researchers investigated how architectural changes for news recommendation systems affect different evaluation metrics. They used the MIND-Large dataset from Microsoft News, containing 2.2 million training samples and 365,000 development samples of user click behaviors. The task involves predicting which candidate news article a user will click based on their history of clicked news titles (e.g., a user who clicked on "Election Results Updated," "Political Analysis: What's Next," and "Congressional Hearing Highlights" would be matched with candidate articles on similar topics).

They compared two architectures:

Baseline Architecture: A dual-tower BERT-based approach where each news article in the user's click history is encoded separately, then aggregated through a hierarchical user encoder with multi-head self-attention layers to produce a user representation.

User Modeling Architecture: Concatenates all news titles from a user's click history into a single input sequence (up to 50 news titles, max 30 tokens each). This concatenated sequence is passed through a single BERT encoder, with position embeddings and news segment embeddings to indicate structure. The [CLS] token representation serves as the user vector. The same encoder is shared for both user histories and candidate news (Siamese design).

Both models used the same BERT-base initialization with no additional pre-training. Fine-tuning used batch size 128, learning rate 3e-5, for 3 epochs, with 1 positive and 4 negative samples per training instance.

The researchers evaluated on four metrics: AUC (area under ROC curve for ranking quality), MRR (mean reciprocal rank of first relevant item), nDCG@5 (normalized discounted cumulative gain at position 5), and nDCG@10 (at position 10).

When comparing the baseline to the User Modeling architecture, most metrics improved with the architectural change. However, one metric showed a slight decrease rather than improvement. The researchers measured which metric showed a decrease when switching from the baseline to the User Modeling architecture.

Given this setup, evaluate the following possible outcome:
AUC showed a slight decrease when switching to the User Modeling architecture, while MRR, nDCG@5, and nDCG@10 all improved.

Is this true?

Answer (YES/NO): NO